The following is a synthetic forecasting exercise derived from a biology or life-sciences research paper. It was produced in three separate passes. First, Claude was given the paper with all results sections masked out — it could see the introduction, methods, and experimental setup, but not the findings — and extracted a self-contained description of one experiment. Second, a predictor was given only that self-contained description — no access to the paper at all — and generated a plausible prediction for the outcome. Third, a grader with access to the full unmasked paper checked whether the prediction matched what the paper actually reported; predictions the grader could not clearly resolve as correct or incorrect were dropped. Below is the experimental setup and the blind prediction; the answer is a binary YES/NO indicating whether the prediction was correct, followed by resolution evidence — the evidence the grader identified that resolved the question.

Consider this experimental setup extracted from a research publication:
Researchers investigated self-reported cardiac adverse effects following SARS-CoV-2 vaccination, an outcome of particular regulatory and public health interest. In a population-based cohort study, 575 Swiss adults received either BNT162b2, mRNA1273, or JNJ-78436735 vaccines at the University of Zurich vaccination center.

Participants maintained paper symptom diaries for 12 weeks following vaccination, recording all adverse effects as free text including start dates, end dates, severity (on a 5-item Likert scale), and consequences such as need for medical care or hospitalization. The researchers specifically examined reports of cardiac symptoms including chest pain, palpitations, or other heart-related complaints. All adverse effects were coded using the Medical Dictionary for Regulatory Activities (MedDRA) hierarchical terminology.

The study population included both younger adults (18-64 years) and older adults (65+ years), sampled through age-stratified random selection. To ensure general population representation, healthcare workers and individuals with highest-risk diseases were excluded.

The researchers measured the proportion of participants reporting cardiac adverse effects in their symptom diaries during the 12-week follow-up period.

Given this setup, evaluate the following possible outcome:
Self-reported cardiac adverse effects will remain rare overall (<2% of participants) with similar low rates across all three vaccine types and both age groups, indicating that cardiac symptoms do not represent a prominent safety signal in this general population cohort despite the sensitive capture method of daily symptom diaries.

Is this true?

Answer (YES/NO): NO